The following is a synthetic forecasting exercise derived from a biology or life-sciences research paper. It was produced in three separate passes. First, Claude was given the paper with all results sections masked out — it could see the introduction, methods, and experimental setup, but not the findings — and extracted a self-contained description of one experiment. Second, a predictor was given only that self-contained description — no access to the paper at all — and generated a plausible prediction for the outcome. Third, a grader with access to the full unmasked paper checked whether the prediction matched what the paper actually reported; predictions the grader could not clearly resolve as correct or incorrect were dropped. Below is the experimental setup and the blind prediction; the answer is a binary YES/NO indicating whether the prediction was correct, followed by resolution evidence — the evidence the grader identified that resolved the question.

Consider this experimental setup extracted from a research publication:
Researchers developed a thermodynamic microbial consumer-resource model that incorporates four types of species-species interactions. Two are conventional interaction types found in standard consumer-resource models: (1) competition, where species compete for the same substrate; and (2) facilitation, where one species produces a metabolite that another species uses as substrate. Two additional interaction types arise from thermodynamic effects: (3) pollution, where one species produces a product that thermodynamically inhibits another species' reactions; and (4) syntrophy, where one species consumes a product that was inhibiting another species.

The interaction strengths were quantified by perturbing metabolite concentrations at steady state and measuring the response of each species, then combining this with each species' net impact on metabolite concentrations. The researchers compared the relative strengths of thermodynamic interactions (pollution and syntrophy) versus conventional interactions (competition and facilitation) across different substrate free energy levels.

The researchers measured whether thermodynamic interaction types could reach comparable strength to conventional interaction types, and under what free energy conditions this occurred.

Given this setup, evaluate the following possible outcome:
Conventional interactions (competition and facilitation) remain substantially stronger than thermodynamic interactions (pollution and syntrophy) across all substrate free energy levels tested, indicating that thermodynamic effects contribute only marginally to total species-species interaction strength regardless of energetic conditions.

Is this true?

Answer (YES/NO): NO